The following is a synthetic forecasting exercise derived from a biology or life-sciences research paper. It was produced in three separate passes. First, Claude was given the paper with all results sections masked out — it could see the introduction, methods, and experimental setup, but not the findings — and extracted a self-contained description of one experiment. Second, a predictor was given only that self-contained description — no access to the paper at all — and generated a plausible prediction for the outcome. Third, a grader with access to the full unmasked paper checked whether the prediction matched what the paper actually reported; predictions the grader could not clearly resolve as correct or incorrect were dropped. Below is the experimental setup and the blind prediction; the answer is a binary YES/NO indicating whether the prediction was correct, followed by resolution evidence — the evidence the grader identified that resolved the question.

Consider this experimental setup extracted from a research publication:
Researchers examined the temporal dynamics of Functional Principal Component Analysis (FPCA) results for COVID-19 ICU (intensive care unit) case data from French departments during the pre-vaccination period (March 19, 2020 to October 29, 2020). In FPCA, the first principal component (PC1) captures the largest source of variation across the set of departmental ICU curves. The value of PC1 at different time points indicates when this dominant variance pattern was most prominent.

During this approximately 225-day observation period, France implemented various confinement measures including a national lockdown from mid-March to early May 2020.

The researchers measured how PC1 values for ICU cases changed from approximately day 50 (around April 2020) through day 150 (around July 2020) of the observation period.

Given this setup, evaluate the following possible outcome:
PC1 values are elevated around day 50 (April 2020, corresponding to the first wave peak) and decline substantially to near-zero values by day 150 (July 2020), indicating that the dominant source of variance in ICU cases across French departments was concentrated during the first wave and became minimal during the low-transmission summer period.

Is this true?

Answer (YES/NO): NO